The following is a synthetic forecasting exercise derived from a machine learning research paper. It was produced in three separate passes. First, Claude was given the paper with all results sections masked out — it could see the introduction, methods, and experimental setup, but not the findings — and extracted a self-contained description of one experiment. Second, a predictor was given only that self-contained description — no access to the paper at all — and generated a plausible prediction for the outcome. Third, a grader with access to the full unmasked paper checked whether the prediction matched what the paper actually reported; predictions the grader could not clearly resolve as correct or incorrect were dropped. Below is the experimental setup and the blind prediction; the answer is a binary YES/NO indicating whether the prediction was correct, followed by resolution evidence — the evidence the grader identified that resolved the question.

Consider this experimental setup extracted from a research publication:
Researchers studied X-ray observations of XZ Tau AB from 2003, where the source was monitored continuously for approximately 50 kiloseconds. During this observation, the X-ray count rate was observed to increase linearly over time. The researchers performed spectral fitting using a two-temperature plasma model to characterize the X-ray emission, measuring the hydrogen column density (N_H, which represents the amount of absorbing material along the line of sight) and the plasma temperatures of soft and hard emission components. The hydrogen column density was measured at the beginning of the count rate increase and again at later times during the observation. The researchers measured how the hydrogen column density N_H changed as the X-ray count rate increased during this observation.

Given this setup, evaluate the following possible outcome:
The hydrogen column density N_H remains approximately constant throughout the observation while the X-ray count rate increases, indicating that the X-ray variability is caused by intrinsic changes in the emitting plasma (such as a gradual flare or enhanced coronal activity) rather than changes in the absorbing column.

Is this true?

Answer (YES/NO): NO